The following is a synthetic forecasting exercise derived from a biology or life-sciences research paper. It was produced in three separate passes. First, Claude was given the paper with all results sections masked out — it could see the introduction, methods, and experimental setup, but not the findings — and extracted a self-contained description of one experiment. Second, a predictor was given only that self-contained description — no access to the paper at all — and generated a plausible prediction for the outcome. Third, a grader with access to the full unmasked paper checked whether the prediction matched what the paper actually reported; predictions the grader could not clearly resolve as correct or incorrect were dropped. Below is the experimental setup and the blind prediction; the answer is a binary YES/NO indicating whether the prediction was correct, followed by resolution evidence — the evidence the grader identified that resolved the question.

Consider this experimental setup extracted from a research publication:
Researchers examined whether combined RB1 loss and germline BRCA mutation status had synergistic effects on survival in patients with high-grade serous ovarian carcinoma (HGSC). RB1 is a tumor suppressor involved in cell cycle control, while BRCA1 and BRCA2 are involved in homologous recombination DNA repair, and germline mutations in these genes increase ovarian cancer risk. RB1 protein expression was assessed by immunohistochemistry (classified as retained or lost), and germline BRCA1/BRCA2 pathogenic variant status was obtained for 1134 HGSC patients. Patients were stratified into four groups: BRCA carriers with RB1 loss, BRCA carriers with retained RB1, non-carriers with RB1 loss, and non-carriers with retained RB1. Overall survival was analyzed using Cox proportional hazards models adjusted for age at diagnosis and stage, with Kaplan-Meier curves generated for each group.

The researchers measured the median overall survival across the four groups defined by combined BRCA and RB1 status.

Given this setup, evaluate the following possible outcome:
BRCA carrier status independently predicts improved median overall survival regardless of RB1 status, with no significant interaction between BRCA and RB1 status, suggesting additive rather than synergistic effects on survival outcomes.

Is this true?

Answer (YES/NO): NO